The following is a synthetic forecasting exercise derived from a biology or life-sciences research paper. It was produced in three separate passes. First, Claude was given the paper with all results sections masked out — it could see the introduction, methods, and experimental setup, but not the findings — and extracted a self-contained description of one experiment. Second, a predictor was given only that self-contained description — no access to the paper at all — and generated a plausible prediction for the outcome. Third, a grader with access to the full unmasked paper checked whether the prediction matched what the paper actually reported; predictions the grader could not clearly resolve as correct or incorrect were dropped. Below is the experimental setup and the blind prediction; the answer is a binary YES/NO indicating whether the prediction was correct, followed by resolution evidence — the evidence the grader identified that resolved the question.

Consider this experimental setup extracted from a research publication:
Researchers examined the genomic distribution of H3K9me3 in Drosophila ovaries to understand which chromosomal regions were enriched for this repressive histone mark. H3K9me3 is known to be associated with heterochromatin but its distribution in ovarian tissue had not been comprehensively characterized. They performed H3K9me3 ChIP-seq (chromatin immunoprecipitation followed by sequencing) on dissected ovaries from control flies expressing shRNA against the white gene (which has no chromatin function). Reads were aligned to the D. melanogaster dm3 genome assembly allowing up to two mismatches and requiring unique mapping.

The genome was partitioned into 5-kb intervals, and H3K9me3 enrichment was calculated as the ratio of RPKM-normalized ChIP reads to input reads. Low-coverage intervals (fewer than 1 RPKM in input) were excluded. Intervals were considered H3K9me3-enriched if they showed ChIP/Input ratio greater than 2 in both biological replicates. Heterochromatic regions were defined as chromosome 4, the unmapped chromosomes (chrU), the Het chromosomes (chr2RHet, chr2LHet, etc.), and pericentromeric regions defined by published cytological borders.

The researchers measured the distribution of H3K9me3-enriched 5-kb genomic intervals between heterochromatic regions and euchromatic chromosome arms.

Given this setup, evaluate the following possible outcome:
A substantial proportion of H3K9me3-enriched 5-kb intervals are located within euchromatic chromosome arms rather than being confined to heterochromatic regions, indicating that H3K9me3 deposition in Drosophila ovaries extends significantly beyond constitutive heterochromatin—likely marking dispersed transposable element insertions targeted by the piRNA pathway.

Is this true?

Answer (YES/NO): NO